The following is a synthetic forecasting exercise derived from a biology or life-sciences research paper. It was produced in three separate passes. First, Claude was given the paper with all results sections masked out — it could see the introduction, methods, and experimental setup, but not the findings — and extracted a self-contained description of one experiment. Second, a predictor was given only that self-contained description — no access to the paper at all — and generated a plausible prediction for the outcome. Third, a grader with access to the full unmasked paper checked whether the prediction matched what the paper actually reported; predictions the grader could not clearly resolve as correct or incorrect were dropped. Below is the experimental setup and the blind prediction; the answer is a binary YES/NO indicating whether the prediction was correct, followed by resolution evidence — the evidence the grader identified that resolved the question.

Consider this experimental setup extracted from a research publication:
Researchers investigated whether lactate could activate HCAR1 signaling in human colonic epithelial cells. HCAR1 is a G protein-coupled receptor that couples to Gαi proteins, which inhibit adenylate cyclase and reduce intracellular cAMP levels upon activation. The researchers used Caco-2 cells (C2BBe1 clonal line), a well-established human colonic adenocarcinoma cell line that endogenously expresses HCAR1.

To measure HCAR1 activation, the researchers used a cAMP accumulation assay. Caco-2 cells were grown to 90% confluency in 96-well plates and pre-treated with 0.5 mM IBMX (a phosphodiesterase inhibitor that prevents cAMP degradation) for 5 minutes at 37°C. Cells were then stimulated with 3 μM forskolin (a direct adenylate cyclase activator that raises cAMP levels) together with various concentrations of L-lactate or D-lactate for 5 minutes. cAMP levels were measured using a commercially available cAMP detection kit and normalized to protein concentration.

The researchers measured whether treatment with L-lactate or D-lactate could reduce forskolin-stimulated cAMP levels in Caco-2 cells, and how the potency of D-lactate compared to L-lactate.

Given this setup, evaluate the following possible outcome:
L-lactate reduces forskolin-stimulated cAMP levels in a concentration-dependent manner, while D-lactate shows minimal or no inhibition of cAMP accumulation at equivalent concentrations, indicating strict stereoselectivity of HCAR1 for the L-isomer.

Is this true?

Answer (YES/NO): NO